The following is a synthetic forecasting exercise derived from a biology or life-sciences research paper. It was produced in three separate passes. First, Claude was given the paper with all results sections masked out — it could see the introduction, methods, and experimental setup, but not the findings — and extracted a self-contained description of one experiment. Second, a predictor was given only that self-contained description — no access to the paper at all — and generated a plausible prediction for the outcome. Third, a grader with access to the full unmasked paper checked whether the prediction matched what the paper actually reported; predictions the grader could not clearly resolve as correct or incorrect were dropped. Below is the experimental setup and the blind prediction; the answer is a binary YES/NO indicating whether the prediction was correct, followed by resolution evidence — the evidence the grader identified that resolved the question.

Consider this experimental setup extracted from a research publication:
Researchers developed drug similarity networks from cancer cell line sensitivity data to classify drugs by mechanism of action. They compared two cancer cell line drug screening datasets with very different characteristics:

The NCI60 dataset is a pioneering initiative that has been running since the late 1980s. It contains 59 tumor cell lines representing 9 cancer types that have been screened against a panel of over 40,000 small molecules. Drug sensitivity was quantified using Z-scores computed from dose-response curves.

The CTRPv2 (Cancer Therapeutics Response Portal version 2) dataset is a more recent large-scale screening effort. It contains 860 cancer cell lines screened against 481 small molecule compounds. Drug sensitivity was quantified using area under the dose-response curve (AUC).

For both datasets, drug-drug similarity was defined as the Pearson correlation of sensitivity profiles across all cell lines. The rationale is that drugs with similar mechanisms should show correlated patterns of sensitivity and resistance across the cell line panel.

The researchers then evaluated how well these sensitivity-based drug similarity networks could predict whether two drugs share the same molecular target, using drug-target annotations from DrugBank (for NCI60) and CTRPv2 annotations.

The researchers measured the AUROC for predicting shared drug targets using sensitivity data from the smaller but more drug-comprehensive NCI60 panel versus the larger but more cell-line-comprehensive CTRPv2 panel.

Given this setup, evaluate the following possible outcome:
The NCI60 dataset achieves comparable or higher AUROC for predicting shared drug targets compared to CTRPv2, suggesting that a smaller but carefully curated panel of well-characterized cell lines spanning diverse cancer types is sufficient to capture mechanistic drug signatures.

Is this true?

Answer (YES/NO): NO